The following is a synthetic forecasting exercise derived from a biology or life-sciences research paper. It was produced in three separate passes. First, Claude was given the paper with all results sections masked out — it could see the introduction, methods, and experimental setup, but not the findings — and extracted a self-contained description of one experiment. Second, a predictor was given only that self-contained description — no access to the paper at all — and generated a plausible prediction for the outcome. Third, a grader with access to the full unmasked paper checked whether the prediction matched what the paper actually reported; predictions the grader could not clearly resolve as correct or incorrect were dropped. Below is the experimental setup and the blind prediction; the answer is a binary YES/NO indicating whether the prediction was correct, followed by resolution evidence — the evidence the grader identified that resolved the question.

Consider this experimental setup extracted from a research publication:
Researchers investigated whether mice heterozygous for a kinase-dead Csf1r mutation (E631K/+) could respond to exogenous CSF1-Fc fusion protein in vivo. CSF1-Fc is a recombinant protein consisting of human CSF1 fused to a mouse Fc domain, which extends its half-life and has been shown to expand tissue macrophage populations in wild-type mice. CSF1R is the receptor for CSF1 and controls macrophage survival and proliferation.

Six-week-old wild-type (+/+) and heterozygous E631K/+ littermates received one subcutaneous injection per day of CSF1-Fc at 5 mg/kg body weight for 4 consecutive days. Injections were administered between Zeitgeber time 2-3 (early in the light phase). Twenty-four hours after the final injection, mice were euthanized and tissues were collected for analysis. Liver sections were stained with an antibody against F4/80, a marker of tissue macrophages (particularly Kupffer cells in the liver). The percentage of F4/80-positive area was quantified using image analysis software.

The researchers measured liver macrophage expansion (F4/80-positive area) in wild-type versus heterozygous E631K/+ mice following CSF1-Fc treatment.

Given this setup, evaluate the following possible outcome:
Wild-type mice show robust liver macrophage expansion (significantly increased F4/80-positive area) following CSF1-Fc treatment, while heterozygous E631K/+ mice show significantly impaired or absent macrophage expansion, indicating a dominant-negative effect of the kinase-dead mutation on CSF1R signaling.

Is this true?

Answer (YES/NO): YES